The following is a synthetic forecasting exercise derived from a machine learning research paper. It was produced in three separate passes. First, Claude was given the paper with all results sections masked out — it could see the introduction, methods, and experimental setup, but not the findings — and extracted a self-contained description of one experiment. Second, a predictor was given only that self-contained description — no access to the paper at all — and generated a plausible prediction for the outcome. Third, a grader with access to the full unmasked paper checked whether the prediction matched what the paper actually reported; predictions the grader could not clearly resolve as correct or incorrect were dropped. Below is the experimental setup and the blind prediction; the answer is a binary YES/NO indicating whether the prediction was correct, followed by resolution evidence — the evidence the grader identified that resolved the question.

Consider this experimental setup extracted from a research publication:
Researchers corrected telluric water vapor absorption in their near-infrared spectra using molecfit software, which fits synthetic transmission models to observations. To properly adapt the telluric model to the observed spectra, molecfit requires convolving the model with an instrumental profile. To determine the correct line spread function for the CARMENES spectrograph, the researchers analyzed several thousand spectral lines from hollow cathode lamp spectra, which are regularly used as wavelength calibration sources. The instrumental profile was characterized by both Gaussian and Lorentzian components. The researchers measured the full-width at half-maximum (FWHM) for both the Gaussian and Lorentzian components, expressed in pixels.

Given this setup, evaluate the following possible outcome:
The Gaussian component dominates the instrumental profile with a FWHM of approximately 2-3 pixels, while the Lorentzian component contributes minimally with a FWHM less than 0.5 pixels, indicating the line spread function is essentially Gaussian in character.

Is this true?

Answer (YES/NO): NO